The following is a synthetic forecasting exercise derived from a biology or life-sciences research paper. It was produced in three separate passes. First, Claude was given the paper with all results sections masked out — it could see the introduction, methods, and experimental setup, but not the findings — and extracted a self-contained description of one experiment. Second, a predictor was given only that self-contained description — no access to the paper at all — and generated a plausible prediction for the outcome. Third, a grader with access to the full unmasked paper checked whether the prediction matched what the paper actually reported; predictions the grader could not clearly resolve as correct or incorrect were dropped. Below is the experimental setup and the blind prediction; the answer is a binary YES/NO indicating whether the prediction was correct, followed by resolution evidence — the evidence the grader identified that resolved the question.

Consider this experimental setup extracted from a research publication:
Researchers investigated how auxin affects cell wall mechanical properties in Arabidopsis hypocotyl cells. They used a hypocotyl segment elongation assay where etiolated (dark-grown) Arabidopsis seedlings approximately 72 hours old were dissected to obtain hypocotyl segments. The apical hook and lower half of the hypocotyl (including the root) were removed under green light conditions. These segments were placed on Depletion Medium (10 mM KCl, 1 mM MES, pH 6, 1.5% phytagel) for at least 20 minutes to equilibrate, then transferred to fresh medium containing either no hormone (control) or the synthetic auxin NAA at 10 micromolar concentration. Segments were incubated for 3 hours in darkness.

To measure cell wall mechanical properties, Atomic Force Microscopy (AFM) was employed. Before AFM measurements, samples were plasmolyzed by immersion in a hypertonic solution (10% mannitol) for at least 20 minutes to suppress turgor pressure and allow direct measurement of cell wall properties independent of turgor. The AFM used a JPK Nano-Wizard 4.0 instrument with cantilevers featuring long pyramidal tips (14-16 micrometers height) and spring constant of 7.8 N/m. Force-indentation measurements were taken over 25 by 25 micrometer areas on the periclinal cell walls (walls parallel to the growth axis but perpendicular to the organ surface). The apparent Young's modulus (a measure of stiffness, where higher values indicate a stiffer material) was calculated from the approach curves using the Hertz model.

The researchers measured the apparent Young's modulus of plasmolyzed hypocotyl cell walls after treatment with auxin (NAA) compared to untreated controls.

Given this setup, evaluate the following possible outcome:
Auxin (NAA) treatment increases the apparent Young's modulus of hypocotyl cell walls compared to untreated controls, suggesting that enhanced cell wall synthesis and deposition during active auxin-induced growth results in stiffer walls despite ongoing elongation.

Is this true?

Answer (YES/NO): NO